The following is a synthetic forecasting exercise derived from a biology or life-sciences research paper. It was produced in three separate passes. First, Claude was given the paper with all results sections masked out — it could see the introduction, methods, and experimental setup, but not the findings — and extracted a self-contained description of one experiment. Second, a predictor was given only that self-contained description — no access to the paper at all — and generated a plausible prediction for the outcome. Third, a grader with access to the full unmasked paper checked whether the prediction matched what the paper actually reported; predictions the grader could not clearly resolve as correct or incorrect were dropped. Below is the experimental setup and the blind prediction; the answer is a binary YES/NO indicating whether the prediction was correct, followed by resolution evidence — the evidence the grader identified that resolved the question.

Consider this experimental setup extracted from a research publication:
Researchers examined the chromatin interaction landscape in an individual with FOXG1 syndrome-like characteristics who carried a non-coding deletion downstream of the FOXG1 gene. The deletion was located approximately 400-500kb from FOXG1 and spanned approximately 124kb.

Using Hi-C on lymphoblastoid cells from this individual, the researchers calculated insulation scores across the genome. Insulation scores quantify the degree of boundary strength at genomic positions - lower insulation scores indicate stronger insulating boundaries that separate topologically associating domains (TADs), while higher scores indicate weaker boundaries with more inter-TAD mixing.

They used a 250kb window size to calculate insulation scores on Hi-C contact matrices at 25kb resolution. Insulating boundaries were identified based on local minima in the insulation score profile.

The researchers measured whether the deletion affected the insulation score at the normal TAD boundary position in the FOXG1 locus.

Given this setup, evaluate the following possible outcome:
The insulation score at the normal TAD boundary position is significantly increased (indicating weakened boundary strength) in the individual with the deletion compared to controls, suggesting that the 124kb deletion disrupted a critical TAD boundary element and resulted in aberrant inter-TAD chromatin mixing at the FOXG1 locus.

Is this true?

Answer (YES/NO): YES